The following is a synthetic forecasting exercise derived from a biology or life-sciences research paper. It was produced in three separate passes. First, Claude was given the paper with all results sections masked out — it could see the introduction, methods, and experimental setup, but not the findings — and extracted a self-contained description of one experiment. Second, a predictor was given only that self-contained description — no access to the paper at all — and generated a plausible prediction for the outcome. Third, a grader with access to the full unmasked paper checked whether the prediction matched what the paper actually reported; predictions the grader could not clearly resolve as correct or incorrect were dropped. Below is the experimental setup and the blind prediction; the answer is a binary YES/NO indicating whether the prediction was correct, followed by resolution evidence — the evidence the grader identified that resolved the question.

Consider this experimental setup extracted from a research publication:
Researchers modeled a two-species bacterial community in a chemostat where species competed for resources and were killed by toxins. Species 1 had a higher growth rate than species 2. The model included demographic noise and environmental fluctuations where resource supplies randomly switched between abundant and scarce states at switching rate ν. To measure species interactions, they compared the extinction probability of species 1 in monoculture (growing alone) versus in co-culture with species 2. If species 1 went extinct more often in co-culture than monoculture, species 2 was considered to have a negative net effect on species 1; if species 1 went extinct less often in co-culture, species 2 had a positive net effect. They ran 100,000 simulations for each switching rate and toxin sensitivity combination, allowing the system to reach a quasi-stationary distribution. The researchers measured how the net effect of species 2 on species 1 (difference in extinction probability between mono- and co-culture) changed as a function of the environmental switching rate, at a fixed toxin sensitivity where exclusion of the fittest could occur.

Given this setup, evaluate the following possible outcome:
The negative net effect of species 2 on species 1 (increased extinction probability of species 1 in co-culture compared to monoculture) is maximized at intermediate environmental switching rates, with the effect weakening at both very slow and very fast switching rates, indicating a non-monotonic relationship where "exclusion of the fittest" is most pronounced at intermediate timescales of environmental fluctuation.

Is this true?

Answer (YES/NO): NO